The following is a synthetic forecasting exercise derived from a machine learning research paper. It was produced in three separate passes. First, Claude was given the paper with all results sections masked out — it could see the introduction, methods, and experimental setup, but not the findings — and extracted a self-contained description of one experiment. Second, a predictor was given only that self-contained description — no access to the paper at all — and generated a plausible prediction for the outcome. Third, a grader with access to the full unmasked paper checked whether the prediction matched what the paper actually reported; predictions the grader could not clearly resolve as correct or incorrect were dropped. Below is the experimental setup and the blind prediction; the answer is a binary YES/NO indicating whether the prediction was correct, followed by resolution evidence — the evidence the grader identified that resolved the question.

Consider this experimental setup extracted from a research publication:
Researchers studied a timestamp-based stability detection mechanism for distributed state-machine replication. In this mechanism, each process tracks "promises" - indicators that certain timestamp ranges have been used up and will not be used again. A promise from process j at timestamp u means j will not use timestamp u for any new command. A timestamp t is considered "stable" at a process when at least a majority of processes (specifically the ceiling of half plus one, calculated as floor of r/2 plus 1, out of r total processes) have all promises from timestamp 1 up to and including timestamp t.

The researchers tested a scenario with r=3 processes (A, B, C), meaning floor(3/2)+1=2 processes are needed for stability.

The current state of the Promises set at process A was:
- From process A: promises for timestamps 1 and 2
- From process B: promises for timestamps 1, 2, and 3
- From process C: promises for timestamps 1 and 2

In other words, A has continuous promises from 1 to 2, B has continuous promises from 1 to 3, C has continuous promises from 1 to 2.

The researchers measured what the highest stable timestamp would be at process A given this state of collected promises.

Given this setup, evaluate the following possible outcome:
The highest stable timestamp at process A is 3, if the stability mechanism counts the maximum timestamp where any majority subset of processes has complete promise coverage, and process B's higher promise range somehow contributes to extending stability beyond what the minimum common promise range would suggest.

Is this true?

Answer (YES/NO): NO